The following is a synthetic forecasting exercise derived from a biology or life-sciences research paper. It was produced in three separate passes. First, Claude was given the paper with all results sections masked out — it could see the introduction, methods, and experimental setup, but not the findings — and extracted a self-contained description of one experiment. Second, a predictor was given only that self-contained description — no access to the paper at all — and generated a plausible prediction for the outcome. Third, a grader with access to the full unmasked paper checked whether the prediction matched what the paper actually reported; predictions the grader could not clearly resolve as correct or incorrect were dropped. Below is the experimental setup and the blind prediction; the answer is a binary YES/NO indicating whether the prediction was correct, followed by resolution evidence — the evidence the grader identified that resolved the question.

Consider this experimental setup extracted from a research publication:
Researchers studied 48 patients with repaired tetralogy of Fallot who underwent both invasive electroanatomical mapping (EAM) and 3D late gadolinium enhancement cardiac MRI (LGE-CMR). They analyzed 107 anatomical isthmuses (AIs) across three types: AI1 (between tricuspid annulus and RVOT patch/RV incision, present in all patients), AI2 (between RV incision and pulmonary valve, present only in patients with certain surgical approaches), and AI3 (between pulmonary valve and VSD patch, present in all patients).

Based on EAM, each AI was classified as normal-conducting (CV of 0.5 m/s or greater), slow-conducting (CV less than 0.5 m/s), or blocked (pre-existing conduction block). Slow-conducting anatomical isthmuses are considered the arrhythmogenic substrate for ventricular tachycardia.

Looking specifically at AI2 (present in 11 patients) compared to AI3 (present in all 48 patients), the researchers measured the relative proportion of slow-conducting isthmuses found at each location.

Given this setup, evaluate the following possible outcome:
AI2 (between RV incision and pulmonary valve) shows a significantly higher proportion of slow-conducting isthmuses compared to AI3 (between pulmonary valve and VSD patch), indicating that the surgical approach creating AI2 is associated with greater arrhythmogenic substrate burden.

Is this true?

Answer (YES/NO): NO